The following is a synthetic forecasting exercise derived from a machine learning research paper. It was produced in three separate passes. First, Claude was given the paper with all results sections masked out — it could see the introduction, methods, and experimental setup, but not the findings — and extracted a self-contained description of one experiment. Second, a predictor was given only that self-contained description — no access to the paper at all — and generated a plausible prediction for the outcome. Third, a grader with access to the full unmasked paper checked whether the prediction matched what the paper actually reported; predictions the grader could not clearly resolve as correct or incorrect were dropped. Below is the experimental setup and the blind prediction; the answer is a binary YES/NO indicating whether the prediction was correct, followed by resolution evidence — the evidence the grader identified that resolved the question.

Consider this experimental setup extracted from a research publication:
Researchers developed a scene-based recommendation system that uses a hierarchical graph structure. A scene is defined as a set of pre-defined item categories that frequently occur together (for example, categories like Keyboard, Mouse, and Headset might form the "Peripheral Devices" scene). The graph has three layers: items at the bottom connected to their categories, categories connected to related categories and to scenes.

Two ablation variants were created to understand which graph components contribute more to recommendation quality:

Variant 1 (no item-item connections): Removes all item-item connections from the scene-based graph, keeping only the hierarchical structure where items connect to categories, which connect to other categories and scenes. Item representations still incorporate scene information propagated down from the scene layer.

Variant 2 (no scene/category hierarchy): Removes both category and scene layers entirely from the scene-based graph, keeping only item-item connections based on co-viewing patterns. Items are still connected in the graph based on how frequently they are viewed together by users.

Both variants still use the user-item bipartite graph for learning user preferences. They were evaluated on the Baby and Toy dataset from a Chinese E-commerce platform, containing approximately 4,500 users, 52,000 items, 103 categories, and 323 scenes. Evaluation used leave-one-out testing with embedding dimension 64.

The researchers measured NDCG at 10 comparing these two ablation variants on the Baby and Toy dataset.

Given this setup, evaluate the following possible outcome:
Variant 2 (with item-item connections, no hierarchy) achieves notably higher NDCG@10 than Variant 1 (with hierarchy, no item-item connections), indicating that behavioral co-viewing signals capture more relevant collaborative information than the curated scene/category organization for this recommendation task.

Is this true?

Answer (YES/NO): YES